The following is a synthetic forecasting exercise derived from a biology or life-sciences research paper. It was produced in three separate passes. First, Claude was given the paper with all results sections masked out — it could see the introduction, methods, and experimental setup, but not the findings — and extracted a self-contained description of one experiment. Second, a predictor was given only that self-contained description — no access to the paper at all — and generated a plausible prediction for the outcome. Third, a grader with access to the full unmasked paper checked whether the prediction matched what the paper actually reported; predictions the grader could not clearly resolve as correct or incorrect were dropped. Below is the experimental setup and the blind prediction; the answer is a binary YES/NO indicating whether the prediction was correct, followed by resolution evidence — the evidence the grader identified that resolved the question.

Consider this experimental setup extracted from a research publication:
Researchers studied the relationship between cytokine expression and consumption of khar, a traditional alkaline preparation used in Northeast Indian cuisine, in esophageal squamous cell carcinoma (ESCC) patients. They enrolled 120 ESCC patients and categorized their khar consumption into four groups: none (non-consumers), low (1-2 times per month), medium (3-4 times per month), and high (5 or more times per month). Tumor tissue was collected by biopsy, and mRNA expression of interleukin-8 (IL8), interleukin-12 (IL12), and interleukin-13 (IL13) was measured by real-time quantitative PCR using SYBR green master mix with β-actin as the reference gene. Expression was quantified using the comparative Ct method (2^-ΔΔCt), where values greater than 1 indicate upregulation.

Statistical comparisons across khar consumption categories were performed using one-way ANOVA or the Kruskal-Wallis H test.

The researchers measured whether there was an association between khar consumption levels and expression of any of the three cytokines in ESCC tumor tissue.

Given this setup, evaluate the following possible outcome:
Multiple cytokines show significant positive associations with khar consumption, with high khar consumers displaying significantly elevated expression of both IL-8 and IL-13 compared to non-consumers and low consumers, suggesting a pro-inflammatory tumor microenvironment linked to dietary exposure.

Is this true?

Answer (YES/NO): NO